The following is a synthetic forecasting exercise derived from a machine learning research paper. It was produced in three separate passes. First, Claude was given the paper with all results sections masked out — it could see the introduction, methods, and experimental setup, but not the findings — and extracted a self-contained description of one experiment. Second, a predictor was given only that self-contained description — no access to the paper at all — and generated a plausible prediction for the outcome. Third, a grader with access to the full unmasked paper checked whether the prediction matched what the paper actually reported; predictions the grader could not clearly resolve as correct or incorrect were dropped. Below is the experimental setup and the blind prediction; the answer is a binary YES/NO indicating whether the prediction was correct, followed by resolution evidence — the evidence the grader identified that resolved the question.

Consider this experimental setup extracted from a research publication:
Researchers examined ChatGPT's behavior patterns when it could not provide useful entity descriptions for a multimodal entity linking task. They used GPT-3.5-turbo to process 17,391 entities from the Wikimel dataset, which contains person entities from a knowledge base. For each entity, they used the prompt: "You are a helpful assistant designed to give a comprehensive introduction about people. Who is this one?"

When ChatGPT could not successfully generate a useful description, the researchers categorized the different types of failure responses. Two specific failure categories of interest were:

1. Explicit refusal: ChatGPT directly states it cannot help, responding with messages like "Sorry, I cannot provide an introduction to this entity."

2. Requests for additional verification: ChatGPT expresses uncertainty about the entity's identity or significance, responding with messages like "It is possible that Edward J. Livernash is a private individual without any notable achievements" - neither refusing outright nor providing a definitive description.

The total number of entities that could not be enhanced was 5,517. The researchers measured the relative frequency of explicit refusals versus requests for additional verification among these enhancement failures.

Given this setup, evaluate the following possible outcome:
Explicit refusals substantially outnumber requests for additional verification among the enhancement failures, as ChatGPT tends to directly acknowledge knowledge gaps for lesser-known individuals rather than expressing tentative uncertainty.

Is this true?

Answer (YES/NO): NO